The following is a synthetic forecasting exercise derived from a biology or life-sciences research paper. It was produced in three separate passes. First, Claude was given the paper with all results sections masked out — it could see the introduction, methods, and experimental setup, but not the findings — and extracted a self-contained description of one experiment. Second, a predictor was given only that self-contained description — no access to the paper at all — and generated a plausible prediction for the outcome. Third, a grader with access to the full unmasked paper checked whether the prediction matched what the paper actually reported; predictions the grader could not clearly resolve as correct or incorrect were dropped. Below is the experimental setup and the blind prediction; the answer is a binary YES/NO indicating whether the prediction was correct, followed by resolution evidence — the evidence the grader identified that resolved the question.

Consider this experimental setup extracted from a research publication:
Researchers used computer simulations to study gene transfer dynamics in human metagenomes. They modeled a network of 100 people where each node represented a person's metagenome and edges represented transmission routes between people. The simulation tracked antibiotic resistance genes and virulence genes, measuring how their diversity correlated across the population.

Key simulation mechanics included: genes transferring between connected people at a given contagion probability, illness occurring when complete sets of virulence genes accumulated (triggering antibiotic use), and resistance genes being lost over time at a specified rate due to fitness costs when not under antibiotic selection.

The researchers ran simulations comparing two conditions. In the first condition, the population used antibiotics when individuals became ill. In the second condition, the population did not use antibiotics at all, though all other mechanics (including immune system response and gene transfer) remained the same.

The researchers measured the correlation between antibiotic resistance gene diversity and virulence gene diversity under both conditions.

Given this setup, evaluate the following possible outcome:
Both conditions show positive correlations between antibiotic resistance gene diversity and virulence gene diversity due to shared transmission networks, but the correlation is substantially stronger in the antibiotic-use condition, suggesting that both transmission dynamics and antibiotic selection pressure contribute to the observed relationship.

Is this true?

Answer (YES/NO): YES